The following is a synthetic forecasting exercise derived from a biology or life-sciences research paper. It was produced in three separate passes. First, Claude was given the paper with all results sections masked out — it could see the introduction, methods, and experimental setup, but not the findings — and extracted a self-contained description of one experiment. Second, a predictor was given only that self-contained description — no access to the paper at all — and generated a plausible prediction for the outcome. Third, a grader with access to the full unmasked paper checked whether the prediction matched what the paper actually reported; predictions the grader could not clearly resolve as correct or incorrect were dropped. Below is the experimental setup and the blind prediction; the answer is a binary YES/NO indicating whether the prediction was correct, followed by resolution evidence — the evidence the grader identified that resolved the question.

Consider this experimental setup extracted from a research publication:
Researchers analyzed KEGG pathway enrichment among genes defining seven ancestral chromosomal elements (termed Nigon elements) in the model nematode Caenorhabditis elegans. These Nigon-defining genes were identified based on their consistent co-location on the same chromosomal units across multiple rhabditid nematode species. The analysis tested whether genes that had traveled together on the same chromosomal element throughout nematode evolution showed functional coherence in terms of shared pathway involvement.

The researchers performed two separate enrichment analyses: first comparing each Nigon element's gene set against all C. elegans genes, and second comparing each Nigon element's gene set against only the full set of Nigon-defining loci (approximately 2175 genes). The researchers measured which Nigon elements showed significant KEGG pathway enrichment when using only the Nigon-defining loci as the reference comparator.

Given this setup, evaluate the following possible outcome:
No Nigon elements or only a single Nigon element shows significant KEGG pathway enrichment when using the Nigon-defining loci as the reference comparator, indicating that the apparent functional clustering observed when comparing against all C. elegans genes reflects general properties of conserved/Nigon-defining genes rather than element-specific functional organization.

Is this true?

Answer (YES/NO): YES